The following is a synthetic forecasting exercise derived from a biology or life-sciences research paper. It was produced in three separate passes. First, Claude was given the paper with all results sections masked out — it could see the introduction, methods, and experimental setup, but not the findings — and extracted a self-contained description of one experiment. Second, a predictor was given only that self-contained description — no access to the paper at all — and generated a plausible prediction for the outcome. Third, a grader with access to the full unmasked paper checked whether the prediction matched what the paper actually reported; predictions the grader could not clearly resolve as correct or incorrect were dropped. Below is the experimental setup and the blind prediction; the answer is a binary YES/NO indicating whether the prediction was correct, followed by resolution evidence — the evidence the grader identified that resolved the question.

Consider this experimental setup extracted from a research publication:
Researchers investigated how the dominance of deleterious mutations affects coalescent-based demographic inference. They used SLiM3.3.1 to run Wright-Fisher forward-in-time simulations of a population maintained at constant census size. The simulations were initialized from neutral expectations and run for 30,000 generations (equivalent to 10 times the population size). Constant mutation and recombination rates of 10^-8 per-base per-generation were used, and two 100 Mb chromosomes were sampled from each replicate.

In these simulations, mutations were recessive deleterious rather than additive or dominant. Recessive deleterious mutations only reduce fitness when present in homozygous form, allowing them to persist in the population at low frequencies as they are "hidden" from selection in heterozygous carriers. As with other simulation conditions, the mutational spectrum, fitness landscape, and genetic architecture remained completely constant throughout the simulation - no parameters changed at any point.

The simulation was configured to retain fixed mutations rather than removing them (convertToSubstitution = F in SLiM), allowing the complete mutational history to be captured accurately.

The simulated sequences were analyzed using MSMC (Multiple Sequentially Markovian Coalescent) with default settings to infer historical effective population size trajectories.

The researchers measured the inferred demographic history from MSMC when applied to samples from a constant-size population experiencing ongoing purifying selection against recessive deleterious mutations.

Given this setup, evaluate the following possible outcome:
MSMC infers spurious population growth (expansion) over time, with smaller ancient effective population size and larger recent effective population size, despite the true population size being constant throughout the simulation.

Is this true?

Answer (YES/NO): YES